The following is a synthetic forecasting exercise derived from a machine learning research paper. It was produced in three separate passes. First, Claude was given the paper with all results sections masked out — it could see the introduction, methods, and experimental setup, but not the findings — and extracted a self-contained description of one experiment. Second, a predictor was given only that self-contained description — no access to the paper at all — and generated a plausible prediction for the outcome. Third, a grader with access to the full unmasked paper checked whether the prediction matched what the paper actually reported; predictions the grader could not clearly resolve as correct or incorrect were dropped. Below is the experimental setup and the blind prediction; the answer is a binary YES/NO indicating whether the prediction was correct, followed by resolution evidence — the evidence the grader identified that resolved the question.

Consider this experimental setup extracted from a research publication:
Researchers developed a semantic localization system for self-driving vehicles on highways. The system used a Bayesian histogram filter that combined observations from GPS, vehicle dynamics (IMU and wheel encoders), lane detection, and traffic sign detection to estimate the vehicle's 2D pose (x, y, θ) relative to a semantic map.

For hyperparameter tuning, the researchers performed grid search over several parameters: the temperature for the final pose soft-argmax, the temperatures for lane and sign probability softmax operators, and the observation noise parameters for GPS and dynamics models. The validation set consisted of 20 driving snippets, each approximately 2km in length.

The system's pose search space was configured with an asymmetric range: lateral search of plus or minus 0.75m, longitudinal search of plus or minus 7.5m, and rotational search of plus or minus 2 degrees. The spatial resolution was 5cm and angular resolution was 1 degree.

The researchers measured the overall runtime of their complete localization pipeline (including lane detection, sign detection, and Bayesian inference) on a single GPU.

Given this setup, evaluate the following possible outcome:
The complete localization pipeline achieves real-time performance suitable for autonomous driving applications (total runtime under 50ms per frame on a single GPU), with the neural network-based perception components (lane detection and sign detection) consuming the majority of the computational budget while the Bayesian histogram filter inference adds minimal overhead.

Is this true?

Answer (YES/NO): NO